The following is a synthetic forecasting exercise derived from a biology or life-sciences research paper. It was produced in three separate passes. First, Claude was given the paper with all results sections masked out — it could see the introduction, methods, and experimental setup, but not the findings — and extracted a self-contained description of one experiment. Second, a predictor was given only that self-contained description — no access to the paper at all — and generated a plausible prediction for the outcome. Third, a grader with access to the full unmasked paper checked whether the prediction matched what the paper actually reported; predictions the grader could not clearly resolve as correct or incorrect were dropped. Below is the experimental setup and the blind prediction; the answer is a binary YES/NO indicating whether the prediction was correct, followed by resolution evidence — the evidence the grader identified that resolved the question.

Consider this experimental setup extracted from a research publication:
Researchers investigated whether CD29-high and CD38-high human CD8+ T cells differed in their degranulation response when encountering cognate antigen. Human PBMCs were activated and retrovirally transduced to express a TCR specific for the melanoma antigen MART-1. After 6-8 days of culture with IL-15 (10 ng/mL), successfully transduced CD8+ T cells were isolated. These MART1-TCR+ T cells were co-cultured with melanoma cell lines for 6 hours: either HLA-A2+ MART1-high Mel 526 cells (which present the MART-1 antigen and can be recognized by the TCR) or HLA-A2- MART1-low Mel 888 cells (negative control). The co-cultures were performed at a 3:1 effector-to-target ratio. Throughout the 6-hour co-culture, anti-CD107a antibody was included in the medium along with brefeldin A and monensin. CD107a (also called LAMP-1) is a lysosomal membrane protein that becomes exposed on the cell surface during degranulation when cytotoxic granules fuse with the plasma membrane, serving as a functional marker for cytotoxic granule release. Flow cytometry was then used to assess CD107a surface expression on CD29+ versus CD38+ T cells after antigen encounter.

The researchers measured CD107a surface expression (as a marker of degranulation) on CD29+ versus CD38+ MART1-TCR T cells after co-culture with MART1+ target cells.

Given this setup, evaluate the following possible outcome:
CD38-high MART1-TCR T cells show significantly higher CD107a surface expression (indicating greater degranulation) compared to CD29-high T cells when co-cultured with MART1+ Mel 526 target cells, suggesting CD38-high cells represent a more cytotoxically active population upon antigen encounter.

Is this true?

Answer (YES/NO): NO